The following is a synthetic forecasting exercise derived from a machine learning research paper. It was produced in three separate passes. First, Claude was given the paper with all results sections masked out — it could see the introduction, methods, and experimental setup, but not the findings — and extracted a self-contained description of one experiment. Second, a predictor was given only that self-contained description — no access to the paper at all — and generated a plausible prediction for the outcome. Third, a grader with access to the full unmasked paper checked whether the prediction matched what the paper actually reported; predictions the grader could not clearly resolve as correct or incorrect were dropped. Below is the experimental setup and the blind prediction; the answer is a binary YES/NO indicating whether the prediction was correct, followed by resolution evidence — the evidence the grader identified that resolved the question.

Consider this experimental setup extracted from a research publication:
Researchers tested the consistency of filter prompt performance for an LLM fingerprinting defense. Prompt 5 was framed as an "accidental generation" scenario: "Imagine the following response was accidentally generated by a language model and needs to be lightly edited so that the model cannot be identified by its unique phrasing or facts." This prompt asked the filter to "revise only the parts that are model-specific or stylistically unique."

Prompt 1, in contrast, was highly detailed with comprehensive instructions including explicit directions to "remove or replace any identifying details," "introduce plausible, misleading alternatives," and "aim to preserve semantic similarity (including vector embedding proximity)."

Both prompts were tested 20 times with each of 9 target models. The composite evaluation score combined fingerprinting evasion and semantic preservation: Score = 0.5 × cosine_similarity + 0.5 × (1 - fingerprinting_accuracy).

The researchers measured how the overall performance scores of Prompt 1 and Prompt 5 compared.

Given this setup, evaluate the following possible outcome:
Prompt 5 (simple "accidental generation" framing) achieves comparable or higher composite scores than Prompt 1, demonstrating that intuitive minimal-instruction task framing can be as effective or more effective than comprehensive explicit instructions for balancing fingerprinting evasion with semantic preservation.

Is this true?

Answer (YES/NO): YES